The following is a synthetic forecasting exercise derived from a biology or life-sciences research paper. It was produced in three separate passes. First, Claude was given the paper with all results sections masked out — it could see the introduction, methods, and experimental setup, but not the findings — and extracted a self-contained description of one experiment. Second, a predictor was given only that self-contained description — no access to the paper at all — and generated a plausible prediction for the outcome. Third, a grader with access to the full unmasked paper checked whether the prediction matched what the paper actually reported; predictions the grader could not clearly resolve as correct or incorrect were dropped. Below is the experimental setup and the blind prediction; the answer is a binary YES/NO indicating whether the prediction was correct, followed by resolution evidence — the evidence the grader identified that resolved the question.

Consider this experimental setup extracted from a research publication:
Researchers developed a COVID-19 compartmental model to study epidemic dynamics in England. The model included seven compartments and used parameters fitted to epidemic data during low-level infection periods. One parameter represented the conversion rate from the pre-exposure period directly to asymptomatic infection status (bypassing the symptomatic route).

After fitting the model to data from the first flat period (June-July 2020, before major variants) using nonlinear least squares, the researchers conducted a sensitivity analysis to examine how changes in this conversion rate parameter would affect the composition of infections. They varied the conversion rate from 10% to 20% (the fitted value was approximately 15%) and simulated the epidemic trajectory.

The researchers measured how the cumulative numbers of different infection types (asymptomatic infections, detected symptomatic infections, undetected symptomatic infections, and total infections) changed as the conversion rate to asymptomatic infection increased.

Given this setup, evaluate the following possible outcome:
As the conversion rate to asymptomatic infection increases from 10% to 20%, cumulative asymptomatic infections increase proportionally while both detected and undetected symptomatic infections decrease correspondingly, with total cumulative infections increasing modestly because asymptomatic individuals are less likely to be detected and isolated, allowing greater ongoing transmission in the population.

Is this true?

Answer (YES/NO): YES